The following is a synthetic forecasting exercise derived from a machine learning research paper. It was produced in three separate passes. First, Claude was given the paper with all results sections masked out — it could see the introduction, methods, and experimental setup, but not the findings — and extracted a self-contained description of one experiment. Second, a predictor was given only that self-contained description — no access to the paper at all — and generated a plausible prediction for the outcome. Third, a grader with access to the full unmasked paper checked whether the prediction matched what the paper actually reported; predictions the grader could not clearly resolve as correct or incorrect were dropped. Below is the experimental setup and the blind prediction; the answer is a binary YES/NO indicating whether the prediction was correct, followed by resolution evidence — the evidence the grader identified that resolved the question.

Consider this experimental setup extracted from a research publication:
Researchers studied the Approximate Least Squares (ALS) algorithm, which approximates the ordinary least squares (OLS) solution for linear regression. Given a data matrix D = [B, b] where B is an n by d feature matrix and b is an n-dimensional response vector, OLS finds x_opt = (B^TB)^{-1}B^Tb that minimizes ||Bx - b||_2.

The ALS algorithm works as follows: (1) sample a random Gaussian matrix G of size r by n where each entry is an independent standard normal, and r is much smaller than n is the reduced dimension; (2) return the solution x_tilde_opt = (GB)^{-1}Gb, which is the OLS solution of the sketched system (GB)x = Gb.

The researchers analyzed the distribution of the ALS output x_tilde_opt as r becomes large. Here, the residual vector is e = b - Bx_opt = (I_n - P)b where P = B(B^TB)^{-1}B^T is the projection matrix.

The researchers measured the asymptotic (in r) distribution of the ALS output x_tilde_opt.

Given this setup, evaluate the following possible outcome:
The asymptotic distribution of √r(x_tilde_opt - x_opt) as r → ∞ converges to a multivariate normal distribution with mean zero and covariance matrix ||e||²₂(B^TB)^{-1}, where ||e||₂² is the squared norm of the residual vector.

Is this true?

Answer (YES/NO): YES